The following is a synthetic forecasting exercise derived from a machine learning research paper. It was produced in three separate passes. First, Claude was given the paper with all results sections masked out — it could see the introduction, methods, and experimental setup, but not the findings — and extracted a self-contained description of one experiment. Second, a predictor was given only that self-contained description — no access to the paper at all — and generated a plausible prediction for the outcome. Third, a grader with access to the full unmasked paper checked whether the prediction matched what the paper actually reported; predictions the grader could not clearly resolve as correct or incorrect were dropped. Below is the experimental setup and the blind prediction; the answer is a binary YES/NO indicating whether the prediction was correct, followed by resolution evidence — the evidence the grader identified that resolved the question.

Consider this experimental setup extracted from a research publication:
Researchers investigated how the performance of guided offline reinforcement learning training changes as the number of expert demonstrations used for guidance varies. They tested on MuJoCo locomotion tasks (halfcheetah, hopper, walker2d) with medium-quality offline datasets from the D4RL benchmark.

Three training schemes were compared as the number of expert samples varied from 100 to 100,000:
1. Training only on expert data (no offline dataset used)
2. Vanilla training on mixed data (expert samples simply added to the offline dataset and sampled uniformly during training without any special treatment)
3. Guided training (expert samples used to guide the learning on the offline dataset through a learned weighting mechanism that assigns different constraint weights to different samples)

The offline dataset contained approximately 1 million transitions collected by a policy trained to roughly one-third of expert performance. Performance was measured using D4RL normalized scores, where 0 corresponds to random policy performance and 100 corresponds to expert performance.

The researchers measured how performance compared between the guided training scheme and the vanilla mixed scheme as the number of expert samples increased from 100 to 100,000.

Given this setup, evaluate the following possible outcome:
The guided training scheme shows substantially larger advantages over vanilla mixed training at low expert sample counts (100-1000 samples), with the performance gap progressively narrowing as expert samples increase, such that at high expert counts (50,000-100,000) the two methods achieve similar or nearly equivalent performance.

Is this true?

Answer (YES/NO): NO